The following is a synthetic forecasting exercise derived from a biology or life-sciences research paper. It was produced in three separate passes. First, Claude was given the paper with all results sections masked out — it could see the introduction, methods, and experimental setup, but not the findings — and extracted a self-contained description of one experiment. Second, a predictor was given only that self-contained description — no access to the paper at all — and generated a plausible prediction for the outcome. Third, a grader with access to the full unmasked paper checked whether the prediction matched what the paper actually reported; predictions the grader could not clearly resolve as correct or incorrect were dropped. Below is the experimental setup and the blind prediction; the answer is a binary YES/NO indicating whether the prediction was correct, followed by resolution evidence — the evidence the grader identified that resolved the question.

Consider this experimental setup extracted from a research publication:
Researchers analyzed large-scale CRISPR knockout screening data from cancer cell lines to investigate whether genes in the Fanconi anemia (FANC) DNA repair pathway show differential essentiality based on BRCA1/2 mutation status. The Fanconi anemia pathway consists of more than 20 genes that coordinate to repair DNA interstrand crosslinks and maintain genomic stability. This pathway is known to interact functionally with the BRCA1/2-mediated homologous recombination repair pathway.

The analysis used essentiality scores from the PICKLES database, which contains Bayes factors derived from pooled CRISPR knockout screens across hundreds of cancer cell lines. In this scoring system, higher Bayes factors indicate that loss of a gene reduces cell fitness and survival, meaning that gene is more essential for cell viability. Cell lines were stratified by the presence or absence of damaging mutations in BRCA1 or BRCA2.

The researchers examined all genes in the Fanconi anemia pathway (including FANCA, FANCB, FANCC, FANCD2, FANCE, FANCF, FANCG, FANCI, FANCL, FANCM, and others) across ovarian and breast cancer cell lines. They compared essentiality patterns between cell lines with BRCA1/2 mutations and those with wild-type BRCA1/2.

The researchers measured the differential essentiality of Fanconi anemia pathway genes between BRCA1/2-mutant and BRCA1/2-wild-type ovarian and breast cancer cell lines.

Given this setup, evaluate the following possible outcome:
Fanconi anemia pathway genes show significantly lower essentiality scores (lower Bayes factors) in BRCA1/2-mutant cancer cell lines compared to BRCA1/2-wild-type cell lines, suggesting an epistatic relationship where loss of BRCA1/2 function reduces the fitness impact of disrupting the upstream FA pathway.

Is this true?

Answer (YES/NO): NO